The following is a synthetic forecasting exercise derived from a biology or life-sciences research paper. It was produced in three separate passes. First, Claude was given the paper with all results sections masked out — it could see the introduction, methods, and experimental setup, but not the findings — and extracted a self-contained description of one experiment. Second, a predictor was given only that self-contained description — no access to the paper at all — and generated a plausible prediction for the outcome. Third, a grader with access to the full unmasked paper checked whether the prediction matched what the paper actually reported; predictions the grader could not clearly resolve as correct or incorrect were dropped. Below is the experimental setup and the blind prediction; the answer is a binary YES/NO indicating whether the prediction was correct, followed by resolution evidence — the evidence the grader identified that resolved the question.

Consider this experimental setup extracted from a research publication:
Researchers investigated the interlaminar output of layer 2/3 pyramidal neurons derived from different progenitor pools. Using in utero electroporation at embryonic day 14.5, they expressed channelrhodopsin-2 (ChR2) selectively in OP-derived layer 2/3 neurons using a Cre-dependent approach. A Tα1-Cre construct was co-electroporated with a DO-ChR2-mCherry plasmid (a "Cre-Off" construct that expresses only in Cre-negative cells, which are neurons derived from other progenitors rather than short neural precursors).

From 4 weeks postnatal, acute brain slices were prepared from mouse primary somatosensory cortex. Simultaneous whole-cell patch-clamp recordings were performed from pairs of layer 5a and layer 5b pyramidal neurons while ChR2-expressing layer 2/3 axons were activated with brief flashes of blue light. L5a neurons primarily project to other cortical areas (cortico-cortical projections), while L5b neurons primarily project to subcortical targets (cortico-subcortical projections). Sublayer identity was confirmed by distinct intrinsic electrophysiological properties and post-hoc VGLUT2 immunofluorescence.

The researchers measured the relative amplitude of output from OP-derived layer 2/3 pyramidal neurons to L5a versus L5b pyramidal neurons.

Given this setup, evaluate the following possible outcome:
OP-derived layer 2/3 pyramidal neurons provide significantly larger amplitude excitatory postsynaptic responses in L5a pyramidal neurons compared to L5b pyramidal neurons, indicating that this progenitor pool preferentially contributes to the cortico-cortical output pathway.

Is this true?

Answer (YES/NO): NO